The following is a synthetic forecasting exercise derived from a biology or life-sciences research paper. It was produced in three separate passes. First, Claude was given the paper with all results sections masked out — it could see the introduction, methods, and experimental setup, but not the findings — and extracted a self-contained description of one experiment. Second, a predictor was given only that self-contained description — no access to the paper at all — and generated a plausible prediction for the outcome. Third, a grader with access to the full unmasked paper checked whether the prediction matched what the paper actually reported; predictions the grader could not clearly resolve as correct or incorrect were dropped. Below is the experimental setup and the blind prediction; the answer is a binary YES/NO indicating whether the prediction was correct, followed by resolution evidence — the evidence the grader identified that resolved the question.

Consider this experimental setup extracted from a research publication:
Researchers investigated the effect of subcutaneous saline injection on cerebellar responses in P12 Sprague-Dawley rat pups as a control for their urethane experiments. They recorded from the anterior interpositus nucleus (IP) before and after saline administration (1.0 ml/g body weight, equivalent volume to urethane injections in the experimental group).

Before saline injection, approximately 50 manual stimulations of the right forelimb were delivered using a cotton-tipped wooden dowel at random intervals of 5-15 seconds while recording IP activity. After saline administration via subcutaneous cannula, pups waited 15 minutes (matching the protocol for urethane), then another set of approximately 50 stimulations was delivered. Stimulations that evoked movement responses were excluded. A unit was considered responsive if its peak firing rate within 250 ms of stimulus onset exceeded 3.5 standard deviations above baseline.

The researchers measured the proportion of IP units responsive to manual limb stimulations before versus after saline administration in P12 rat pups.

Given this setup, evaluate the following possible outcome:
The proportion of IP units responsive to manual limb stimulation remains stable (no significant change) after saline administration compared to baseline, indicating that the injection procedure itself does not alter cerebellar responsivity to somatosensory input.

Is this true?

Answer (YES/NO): YES